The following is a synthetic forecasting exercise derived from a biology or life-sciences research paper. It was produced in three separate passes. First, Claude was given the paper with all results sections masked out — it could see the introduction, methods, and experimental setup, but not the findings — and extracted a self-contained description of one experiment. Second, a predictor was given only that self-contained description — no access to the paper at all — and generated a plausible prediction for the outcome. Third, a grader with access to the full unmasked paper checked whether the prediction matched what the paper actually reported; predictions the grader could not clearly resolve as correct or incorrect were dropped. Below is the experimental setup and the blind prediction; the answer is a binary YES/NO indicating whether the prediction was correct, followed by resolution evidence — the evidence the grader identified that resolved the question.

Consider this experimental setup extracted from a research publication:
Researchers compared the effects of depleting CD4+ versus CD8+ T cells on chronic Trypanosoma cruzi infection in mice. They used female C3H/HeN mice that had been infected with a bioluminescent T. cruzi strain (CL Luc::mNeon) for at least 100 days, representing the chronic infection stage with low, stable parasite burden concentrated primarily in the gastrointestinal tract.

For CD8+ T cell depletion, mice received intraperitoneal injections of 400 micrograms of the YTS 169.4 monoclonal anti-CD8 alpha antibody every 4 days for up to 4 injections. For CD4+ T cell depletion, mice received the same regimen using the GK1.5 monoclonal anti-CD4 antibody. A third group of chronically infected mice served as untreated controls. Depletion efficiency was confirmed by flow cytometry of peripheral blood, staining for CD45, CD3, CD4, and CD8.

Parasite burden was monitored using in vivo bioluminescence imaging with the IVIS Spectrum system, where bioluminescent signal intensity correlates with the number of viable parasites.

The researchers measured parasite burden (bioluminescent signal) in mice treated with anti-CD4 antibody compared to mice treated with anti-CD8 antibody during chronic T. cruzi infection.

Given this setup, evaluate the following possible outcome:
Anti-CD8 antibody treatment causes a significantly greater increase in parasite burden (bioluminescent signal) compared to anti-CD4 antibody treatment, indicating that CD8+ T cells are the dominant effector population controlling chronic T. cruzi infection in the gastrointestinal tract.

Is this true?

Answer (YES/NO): NO